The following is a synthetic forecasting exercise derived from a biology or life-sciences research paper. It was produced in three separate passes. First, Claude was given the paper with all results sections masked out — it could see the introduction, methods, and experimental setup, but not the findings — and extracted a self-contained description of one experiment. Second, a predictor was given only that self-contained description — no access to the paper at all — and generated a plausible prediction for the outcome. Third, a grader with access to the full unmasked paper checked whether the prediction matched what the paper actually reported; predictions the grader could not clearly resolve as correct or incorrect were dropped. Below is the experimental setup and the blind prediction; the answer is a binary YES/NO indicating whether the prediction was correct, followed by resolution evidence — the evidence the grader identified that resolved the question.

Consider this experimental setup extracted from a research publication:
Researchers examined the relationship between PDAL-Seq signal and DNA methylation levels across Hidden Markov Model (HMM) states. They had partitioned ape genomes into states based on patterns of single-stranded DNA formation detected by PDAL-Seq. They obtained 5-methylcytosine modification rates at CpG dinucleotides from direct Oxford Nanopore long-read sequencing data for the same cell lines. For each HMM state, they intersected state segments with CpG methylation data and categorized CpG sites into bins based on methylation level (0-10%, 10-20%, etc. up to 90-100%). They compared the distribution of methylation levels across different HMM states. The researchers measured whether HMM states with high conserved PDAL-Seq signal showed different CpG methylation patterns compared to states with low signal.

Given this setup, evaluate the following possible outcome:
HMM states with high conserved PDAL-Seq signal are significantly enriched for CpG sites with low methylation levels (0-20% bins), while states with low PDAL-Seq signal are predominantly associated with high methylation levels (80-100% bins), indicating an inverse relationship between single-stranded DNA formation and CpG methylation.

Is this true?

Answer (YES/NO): NO